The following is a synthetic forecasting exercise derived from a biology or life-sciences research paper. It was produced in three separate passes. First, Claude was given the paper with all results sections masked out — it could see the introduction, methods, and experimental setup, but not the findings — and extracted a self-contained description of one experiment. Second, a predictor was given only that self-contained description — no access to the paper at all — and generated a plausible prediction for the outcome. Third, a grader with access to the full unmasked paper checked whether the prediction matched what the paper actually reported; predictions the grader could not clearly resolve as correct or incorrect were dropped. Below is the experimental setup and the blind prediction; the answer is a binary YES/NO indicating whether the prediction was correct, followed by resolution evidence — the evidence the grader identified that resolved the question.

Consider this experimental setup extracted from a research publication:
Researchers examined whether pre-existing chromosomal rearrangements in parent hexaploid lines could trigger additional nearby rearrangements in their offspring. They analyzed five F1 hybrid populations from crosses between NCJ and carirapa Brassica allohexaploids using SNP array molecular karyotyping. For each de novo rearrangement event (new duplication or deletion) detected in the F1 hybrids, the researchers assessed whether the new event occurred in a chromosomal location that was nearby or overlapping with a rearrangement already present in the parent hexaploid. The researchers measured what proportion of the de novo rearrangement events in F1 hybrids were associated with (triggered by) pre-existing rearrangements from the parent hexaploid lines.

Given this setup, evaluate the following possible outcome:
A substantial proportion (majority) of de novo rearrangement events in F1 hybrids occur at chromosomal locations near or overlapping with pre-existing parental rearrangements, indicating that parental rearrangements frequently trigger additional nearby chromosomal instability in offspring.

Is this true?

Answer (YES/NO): NO